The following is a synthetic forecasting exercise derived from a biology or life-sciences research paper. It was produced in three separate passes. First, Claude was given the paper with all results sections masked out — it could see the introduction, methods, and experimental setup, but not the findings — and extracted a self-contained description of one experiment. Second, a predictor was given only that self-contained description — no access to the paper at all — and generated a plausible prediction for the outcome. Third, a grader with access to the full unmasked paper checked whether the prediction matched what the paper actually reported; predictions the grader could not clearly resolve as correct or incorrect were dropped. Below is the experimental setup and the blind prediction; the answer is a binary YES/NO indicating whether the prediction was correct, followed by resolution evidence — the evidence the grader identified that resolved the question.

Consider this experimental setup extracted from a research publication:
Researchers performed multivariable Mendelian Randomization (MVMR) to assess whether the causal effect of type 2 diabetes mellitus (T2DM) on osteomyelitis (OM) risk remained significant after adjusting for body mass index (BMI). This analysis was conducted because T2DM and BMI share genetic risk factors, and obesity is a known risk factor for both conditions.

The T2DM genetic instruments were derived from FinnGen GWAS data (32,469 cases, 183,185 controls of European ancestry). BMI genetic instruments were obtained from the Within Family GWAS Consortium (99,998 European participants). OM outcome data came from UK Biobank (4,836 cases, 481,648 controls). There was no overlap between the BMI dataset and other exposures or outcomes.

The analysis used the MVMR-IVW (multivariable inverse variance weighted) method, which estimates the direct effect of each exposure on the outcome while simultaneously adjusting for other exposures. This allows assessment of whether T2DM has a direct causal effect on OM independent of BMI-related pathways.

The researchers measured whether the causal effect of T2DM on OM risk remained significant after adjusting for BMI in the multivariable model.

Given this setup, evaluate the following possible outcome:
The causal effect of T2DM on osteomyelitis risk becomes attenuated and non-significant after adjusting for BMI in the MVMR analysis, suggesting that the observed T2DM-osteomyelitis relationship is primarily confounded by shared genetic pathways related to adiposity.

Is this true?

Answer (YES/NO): NO